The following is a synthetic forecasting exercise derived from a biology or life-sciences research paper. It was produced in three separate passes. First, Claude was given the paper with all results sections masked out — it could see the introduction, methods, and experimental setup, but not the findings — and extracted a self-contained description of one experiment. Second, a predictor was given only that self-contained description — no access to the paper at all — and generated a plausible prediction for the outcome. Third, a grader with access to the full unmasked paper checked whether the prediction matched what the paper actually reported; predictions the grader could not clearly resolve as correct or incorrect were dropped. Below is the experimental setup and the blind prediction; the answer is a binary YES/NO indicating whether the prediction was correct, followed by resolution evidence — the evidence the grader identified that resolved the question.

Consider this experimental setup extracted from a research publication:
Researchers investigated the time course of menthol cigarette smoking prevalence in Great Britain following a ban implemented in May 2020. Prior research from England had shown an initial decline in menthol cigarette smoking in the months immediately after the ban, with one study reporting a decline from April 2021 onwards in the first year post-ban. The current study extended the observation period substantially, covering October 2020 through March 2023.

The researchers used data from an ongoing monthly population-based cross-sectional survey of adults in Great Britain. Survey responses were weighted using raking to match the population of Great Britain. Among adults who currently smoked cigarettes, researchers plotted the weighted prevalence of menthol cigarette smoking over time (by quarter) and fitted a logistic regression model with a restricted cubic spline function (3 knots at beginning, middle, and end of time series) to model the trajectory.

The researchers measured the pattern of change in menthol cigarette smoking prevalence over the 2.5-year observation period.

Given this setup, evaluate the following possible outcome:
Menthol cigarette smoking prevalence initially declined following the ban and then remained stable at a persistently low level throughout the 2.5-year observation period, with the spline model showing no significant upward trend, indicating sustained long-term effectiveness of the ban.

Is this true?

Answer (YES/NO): NO